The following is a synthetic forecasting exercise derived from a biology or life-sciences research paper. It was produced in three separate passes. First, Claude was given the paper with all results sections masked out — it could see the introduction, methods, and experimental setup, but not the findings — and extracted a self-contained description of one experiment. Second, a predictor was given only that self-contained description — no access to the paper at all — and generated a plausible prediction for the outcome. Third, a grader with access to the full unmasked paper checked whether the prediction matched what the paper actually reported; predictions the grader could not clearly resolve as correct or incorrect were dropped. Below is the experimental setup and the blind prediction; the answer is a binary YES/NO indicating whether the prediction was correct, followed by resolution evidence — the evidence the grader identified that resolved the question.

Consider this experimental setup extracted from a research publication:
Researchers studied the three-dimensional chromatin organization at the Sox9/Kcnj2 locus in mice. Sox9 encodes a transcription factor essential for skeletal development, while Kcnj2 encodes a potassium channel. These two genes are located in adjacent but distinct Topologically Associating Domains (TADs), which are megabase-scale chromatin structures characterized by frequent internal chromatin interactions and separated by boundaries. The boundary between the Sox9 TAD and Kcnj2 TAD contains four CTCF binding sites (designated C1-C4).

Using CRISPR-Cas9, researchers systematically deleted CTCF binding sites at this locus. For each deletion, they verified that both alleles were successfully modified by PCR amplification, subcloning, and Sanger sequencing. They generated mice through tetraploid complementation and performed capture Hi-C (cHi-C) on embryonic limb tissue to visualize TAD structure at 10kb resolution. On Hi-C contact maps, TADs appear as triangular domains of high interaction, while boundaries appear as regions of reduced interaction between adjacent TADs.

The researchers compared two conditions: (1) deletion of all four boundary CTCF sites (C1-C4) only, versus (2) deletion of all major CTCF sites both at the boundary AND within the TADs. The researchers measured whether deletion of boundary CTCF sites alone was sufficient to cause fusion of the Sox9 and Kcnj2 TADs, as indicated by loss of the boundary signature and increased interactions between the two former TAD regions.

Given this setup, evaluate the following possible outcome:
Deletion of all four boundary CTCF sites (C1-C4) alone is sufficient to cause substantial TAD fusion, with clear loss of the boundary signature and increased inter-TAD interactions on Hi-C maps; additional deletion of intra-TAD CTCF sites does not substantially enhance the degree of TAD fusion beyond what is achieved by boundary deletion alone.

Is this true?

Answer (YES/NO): NO